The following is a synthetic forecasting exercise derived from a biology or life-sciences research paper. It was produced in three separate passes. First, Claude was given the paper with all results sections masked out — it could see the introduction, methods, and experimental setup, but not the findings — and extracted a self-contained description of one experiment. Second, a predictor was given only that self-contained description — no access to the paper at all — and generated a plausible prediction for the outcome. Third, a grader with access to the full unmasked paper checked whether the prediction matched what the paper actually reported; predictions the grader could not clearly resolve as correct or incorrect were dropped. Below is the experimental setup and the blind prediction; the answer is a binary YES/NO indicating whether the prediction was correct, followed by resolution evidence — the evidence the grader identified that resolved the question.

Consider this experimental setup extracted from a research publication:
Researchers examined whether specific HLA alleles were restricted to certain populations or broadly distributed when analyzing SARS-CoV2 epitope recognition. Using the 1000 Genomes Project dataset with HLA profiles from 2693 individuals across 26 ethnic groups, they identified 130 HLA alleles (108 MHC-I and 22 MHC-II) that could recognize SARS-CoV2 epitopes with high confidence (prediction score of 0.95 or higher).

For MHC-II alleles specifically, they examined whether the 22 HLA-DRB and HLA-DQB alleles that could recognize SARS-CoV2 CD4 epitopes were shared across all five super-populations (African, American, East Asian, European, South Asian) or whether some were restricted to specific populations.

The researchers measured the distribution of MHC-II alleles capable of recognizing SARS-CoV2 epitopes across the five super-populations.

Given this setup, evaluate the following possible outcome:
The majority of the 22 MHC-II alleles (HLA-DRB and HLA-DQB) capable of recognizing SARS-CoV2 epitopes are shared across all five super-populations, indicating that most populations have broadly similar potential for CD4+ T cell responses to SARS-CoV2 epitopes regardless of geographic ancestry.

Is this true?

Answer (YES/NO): NO